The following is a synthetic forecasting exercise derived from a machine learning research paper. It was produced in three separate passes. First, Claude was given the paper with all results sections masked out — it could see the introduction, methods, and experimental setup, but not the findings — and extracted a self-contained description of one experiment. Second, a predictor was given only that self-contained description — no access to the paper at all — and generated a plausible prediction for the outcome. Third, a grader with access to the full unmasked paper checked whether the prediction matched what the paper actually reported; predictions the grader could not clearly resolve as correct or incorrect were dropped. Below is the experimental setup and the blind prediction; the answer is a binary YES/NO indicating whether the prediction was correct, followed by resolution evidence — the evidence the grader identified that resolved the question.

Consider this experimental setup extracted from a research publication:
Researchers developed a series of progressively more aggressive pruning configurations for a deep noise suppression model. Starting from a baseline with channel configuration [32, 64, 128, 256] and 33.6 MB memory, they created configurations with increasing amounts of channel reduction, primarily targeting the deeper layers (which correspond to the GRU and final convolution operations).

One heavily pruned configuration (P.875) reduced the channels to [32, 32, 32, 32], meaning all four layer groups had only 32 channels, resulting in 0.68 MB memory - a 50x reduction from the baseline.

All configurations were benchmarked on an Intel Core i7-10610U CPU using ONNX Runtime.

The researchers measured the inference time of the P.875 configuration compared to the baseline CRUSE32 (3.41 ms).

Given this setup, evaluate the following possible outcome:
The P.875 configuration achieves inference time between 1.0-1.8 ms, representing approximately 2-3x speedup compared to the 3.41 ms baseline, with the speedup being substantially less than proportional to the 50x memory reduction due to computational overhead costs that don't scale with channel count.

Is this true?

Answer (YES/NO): NO